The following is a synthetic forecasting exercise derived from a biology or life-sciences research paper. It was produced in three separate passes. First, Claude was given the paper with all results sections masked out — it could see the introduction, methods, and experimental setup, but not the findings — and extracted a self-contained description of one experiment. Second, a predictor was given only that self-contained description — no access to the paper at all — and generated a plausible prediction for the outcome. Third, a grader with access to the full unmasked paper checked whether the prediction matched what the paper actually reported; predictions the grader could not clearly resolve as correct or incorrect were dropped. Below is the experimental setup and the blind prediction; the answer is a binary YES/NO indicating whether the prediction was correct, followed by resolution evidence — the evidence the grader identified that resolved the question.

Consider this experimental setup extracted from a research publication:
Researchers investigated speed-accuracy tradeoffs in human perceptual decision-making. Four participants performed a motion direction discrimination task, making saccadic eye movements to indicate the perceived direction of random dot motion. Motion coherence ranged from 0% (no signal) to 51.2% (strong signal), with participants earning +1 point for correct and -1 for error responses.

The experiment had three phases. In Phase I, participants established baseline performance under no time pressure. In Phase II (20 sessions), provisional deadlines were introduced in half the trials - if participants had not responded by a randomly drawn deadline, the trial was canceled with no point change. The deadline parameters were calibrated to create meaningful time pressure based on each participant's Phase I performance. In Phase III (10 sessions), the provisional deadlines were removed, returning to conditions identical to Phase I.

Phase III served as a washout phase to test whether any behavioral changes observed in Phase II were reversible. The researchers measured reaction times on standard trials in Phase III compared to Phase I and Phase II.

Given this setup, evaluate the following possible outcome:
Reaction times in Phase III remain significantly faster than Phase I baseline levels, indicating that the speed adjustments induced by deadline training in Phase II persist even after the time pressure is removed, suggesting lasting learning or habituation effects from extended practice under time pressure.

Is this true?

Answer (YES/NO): YES